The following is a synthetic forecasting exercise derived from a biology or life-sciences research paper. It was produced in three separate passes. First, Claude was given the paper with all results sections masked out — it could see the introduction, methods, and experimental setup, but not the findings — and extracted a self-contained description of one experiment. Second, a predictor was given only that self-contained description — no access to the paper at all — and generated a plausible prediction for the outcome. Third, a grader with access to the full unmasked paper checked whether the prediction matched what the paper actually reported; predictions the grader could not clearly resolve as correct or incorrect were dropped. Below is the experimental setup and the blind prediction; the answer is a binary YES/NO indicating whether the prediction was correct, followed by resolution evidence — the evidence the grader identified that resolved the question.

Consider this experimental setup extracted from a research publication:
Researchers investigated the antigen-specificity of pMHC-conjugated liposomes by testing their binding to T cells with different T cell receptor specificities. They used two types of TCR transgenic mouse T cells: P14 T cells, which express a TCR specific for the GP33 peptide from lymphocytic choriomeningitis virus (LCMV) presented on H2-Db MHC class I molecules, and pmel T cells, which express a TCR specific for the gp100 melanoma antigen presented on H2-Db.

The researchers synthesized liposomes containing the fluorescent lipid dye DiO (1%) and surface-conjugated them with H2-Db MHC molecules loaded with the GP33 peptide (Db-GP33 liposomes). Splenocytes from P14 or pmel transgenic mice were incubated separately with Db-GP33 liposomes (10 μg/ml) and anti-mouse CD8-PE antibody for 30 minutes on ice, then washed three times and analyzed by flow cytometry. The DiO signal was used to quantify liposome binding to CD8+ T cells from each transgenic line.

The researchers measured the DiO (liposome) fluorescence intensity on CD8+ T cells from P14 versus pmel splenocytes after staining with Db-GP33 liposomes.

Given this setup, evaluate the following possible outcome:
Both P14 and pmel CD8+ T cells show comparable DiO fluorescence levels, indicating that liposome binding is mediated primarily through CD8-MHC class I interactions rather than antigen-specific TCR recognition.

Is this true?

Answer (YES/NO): NO